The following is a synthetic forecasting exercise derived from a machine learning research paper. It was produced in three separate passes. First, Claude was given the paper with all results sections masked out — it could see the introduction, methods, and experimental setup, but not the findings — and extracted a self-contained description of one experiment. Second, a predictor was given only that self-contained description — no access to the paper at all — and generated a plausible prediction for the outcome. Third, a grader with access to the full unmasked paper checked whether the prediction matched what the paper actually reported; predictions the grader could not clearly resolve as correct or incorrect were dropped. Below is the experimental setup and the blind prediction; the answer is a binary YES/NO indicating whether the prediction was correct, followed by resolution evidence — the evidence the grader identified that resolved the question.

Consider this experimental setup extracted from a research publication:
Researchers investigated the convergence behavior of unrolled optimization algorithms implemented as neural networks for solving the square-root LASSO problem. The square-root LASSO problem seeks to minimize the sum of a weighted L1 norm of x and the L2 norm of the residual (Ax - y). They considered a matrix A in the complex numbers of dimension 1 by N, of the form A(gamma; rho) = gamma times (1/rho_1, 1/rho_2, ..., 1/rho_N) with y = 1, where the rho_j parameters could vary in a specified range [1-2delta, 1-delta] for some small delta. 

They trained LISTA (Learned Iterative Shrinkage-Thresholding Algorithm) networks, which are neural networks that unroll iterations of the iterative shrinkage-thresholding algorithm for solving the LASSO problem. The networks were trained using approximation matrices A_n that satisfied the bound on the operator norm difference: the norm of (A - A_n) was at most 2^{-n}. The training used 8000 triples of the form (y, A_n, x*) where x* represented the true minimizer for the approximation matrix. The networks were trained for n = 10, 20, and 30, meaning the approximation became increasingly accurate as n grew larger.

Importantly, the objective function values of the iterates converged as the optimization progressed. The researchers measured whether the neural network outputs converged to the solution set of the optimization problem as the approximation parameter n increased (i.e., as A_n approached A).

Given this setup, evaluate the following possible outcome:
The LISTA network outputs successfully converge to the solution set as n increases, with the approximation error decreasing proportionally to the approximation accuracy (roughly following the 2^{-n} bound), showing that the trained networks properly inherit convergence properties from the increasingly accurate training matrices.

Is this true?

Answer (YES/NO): NO